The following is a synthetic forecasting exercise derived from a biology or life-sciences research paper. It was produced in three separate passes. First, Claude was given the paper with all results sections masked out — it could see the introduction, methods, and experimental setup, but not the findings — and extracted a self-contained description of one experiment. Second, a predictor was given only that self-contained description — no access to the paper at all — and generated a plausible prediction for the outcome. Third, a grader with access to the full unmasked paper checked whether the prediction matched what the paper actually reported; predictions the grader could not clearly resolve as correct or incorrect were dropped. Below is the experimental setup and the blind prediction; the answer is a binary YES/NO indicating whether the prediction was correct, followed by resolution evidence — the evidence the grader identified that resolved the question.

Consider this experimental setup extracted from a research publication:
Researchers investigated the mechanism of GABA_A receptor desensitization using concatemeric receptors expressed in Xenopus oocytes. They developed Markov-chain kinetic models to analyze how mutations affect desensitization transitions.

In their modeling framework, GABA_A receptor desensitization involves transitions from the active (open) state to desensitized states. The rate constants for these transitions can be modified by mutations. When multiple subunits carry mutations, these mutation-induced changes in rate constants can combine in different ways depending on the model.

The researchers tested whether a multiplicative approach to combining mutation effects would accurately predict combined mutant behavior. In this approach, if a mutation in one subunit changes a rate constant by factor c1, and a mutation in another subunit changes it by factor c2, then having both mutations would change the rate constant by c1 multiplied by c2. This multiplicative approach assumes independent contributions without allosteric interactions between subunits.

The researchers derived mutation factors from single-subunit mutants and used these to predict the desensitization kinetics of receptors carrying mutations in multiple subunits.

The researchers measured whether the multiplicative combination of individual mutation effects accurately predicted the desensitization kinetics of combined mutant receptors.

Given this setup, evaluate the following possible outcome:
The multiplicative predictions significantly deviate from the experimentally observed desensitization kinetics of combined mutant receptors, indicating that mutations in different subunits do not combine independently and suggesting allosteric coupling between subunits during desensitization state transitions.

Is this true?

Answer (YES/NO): YES